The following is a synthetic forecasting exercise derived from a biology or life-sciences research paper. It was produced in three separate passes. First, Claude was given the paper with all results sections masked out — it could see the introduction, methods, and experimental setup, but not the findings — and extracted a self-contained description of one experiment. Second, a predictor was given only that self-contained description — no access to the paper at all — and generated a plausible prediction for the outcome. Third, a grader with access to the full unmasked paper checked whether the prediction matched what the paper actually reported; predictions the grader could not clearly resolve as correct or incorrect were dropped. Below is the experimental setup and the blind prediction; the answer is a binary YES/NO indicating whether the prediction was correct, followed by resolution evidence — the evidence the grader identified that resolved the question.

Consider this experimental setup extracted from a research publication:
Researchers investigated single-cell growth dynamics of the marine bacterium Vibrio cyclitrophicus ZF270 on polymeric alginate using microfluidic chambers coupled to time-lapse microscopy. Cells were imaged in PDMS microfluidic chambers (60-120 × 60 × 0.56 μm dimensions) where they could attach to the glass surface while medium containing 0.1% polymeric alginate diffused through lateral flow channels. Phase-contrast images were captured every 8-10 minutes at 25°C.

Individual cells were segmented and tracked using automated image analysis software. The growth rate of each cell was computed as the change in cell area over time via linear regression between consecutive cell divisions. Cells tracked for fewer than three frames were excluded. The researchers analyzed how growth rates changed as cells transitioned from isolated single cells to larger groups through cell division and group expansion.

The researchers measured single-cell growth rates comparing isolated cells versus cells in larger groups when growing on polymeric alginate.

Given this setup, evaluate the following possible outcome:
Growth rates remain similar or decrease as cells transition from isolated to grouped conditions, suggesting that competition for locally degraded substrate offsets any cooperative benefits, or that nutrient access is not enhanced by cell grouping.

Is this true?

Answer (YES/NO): NO